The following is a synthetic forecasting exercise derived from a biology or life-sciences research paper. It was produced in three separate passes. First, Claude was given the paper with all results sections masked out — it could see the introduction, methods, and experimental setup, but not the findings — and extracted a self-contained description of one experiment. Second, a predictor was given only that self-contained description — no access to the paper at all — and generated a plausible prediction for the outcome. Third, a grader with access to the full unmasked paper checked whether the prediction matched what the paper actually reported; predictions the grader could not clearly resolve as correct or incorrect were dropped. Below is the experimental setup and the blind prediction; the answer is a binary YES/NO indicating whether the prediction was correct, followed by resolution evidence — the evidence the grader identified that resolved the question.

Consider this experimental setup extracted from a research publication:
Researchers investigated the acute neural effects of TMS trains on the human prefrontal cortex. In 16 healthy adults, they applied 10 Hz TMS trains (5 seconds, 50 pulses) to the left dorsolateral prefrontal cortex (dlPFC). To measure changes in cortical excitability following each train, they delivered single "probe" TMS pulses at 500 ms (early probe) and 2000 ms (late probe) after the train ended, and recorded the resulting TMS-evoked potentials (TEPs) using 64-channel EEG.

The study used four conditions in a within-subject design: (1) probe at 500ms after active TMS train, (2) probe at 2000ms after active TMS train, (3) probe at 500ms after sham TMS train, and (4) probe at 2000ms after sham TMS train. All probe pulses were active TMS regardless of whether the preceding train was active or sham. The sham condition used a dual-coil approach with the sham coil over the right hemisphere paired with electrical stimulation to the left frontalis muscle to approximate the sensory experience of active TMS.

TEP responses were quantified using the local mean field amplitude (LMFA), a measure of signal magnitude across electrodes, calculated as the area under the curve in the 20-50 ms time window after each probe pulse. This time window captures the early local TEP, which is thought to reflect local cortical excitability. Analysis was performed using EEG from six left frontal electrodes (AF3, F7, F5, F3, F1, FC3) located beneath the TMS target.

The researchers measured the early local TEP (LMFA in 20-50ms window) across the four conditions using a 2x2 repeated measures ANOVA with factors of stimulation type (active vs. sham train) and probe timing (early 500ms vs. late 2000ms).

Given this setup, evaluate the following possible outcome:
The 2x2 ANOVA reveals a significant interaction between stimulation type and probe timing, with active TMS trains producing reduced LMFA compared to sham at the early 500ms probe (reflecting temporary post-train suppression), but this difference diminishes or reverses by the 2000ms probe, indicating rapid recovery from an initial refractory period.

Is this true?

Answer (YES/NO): NO